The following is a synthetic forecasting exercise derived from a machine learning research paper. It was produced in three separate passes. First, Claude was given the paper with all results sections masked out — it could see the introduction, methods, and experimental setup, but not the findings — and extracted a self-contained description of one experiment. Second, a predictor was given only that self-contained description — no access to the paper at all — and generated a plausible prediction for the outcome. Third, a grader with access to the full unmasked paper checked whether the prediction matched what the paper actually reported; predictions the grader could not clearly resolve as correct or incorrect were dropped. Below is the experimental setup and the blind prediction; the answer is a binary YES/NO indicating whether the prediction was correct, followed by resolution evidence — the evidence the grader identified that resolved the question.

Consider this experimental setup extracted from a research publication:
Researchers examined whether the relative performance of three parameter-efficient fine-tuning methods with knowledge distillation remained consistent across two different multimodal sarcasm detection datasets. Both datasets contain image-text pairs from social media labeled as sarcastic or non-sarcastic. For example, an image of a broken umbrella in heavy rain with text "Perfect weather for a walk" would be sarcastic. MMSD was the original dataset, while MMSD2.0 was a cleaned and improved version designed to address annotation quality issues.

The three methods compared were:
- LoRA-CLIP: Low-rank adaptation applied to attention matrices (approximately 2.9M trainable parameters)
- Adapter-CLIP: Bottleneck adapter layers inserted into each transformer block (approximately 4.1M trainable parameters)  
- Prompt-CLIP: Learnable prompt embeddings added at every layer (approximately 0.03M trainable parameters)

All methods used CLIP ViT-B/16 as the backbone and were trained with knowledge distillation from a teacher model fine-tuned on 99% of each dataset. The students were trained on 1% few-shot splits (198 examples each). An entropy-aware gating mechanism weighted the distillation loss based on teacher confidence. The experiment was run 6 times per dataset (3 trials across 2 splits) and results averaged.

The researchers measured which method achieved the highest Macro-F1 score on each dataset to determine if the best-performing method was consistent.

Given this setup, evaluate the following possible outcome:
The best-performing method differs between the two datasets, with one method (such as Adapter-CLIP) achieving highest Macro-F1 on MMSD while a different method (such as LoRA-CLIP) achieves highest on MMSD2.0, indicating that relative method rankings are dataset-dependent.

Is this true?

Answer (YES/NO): NO